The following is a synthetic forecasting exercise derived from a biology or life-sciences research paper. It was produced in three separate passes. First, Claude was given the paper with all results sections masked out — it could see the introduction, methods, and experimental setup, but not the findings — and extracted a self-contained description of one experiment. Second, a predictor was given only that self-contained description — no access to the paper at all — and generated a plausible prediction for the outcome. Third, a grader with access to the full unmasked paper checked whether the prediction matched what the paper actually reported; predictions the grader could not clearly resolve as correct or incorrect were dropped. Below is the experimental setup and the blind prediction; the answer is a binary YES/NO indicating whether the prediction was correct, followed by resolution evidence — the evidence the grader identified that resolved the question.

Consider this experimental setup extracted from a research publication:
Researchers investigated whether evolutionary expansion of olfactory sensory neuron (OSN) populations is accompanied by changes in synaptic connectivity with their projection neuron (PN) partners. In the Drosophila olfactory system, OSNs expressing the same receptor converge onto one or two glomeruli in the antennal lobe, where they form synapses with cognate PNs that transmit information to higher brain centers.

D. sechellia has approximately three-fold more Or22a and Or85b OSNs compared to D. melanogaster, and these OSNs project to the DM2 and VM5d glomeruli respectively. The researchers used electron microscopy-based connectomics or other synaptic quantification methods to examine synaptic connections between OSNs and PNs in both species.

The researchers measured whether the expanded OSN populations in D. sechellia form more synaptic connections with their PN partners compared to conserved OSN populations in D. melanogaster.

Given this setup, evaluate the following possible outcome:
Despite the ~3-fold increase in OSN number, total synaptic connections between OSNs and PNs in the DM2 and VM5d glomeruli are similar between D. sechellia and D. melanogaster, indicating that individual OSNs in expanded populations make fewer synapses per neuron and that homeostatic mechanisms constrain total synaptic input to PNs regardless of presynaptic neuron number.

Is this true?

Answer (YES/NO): NO